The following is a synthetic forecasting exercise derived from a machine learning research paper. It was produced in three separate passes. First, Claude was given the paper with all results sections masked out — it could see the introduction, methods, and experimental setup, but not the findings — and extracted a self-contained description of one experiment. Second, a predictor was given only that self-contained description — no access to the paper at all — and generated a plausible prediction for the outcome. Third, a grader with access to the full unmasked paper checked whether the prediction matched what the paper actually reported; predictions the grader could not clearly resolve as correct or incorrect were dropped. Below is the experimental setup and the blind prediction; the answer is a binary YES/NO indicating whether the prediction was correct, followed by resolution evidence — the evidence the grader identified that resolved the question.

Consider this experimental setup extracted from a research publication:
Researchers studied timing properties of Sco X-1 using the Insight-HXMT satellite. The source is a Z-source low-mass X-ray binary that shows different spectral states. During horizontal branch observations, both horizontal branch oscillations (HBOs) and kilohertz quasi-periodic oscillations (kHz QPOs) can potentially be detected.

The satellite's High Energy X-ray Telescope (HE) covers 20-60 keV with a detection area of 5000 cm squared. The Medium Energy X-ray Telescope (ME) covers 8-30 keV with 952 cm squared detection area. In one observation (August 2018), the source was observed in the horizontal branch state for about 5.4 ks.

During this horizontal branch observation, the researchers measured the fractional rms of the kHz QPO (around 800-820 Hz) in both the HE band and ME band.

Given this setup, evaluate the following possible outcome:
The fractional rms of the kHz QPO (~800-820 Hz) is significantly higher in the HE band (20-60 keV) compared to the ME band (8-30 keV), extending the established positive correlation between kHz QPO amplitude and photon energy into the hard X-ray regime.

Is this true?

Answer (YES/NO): YES